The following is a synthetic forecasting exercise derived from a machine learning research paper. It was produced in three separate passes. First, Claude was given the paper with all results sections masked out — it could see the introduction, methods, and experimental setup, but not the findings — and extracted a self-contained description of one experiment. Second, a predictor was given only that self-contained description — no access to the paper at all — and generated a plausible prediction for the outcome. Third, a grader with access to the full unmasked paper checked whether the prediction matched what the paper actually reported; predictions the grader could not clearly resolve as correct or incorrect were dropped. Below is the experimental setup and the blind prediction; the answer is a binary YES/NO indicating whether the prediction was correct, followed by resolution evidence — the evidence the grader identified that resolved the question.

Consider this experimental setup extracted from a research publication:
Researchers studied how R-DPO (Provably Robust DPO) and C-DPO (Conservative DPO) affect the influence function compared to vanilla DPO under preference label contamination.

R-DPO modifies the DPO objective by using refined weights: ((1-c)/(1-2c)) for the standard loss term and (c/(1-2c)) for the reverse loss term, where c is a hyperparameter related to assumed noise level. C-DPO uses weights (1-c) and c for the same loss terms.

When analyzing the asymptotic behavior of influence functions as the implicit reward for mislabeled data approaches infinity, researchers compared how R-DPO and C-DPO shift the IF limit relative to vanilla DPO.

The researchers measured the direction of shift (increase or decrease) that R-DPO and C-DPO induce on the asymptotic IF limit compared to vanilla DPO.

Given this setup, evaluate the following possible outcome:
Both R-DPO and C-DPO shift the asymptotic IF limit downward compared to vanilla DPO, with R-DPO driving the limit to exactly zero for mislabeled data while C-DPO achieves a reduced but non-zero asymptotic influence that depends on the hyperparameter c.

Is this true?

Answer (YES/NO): NO